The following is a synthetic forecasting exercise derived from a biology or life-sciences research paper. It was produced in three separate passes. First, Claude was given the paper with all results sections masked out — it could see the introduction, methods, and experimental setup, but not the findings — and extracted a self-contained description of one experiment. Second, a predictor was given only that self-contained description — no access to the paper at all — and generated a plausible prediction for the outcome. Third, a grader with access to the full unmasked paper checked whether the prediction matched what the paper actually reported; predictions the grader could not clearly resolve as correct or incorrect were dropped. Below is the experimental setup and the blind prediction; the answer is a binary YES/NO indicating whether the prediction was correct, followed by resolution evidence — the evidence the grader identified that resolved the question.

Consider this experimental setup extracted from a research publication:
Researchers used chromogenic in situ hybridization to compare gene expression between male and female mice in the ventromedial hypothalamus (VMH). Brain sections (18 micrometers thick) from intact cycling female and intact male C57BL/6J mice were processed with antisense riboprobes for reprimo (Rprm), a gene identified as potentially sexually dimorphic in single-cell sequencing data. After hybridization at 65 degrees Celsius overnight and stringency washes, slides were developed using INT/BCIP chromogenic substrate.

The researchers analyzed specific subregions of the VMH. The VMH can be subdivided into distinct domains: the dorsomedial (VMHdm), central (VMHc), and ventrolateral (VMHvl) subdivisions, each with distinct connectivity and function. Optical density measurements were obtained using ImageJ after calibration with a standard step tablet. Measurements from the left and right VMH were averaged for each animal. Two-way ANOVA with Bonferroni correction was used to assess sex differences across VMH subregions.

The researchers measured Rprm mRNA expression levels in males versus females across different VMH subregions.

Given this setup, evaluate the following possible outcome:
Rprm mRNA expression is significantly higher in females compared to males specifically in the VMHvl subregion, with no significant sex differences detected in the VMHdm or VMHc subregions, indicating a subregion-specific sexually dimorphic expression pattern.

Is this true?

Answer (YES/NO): YES